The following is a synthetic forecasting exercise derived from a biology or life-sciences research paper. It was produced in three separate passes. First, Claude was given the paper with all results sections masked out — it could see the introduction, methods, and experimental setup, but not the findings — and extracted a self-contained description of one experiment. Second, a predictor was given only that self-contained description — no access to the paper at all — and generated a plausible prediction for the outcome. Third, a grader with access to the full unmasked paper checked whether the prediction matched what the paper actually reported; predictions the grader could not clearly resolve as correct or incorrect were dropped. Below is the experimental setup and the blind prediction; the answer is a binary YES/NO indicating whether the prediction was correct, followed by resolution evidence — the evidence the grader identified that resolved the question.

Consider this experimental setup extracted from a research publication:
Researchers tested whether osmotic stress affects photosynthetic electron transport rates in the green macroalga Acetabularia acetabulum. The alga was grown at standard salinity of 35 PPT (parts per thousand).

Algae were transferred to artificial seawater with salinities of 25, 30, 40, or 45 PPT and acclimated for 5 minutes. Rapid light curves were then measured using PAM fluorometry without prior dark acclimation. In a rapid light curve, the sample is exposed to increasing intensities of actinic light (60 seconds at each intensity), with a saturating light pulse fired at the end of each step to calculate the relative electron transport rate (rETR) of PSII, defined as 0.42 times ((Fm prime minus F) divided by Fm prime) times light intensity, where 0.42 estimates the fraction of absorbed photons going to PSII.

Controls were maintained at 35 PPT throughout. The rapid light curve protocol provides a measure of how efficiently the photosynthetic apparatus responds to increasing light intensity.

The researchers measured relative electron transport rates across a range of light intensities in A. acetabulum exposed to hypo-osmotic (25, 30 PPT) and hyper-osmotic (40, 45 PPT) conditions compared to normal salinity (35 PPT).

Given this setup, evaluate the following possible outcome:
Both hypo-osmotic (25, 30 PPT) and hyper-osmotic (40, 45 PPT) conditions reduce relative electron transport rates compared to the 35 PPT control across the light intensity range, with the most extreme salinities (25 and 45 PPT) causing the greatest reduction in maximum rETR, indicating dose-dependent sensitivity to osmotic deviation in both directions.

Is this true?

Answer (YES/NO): NO